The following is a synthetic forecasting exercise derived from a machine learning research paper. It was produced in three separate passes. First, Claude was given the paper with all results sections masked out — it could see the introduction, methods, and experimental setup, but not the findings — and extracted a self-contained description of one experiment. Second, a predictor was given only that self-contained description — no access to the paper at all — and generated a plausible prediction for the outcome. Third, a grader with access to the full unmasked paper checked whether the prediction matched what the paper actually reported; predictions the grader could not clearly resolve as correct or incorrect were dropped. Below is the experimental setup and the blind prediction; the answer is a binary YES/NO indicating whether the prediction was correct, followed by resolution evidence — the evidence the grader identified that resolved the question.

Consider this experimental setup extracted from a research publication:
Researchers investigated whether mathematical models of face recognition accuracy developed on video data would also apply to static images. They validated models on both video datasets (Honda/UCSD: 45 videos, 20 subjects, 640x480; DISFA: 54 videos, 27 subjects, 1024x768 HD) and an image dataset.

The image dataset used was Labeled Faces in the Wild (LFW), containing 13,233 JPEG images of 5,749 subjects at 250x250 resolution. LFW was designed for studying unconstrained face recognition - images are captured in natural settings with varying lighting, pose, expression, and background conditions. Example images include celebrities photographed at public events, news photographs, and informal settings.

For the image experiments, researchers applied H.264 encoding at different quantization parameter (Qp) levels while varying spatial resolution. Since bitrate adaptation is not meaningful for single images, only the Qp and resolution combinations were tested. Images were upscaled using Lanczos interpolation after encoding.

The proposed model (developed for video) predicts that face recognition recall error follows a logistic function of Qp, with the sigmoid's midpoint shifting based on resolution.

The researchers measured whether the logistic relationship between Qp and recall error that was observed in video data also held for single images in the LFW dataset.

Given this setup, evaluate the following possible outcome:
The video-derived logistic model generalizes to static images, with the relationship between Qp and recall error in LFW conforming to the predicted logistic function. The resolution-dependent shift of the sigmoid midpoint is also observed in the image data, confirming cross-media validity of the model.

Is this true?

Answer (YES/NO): YES